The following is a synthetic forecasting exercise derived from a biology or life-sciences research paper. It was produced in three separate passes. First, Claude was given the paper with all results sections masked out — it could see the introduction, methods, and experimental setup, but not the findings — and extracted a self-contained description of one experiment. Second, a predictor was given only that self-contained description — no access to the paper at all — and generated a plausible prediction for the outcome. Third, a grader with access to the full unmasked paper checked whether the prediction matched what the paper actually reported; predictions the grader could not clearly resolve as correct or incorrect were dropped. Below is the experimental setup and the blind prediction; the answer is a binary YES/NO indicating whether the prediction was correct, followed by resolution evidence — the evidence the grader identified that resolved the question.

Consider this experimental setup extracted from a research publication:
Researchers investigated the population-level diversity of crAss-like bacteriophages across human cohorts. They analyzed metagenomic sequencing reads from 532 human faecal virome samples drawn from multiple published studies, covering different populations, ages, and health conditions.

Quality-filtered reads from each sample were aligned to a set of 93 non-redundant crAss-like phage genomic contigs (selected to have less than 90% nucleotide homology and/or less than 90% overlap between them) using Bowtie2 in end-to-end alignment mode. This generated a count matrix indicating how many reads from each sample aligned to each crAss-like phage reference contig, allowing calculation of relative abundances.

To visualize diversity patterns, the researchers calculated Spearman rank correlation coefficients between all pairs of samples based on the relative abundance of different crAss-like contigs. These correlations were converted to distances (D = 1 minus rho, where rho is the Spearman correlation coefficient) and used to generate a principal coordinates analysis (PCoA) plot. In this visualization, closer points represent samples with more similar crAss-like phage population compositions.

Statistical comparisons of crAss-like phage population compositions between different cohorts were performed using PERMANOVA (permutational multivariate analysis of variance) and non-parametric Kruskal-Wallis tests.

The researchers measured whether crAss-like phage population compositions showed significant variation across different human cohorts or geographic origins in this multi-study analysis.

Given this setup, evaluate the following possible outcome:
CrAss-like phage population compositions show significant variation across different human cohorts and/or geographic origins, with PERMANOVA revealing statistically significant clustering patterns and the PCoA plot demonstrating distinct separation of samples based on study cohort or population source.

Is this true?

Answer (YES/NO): YES